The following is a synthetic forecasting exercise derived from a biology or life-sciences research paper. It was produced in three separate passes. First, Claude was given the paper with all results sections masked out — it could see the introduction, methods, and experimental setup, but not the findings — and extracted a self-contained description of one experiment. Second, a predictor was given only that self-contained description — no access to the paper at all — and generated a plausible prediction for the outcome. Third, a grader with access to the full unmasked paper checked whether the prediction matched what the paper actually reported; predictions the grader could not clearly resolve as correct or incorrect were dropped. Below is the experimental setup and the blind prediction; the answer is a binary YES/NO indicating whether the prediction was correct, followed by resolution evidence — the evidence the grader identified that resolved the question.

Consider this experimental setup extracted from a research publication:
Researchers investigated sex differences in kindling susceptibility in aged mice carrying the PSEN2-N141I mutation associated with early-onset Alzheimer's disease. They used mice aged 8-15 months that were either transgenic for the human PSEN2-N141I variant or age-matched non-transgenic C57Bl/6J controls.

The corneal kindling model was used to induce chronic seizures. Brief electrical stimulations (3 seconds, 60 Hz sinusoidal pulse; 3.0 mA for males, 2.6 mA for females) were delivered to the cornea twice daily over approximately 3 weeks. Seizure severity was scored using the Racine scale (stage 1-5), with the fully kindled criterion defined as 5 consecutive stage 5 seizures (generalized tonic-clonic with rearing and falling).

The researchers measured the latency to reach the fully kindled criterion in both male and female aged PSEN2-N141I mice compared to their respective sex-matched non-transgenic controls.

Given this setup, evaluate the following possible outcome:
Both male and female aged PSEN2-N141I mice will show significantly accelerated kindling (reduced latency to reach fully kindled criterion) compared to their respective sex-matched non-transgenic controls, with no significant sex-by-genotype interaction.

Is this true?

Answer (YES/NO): NO